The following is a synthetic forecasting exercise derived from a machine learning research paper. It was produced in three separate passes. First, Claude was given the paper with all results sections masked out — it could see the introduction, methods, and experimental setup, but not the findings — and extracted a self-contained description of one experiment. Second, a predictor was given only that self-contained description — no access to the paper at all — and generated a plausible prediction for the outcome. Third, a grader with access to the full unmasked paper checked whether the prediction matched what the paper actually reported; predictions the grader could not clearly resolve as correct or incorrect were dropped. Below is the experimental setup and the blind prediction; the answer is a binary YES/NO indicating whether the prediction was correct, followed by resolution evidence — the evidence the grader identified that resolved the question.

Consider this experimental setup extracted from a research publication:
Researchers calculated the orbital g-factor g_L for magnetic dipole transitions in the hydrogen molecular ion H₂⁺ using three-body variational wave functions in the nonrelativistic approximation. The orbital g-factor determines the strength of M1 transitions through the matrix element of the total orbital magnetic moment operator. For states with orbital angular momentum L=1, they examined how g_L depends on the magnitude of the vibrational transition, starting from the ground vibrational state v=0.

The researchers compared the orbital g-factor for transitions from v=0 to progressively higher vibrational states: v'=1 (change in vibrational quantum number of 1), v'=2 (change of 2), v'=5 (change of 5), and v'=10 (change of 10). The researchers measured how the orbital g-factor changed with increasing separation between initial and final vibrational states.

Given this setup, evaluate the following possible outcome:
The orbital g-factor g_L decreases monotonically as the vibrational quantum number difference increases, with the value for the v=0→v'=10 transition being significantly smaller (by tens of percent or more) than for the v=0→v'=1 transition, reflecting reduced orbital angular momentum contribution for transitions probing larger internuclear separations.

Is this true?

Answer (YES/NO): YES